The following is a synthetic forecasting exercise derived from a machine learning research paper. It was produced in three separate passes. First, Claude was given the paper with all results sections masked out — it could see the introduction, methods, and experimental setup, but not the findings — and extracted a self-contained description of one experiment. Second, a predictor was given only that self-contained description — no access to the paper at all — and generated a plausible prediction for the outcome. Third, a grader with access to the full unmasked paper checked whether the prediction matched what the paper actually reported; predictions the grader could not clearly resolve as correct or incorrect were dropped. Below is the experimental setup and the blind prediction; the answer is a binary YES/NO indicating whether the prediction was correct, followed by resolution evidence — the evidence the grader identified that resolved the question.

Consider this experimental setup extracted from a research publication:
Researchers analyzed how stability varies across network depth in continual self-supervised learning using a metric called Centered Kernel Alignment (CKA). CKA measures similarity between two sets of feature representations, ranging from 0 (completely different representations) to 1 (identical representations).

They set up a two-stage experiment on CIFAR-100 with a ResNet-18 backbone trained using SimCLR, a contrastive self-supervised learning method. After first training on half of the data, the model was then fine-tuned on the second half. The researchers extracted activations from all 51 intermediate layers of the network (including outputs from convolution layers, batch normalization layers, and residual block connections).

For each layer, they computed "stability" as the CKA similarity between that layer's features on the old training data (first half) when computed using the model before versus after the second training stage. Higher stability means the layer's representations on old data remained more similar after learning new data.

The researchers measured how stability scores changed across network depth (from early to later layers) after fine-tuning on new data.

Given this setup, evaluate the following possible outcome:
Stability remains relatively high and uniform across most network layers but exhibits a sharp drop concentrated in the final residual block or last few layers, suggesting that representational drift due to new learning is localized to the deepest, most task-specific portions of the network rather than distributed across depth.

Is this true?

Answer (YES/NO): NO